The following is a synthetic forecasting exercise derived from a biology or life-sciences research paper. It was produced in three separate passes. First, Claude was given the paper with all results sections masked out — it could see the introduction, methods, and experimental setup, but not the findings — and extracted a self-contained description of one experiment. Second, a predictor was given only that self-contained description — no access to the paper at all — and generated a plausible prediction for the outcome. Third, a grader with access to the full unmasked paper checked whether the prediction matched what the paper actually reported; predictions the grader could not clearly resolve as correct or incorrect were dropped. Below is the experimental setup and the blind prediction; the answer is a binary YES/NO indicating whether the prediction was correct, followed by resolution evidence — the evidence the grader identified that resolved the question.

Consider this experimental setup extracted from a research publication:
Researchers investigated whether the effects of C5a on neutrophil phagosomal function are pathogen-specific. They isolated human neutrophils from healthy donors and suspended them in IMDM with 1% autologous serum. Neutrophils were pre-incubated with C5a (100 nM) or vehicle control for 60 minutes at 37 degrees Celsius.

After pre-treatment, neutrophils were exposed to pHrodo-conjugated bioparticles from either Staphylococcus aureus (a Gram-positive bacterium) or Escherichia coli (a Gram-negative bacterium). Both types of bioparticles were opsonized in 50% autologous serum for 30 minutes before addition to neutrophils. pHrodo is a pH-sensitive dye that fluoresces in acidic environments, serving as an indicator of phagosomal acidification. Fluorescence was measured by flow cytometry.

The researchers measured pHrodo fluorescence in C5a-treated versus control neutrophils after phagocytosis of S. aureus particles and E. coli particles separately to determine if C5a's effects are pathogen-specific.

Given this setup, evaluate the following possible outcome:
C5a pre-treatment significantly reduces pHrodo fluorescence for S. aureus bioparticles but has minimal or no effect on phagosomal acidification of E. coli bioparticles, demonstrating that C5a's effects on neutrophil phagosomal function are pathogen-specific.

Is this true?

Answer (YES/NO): NO